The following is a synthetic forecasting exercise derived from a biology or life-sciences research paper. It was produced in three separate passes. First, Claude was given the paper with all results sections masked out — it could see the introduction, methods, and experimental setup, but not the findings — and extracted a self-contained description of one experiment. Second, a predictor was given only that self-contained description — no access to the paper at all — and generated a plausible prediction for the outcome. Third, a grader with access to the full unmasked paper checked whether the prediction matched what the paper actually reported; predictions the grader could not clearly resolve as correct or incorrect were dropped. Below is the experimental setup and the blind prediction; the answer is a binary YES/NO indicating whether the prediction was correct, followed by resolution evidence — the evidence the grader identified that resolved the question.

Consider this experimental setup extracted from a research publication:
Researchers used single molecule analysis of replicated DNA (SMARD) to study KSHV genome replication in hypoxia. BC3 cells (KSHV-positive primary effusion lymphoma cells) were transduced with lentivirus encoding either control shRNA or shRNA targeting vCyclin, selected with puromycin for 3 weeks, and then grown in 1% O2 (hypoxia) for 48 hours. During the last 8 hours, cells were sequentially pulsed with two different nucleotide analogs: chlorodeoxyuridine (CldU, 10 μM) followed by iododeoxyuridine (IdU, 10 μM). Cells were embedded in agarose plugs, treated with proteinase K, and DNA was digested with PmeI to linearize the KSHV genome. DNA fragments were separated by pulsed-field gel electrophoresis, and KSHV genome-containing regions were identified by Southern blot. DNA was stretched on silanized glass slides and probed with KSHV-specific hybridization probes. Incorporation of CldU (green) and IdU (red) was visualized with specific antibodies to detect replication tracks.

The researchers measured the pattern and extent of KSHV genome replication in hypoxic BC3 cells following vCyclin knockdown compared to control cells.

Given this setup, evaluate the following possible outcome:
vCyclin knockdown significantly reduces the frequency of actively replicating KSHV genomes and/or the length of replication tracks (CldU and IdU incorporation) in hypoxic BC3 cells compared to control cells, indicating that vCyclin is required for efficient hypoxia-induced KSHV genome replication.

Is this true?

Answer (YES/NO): YES